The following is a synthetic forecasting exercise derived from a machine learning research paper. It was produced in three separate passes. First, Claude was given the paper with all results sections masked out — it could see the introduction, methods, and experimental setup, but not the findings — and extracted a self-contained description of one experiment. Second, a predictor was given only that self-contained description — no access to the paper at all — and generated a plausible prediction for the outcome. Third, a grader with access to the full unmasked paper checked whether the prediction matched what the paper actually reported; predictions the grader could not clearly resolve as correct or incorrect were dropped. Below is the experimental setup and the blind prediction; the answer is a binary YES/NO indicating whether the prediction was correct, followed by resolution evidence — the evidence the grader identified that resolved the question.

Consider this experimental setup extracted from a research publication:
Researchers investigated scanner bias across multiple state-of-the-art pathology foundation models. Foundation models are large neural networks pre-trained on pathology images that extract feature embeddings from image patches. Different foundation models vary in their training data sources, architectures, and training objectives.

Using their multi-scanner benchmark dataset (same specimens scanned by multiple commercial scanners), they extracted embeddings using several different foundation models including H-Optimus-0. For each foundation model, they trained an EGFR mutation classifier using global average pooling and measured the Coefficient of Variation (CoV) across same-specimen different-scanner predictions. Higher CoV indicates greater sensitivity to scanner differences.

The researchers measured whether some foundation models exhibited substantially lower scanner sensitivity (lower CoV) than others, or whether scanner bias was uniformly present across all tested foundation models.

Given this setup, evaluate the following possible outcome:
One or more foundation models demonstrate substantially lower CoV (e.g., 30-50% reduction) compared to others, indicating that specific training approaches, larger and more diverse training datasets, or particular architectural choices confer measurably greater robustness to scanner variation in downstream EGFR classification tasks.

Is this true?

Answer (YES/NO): NO